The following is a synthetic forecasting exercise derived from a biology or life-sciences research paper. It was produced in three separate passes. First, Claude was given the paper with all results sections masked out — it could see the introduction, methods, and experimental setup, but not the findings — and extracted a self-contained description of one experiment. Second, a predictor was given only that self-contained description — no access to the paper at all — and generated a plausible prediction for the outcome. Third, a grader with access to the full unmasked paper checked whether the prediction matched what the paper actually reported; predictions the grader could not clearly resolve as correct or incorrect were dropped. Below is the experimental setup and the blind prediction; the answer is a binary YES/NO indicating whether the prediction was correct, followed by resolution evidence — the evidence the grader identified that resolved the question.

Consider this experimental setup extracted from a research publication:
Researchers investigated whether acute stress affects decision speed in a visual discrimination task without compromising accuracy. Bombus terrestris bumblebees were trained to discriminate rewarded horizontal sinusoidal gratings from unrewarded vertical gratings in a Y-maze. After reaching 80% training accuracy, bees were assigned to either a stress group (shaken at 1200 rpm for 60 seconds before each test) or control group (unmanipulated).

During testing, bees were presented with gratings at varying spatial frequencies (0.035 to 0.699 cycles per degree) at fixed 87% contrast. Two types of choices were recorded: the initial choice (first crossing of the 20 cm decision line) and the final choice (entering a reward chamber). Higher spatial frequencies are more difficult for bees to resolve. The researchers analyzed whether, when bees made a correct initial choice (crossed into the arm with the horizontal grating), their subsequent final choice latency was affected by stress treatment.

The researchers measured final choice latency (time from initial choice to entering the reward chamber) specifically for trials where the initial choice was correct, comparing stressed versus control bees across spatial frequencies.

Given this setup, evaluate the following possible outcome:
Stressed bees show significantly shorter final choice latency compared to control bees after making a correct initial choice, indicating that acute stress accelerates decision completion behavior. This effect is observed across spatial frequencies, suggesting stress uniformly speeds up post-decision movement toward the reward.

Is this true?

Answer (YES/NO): NO